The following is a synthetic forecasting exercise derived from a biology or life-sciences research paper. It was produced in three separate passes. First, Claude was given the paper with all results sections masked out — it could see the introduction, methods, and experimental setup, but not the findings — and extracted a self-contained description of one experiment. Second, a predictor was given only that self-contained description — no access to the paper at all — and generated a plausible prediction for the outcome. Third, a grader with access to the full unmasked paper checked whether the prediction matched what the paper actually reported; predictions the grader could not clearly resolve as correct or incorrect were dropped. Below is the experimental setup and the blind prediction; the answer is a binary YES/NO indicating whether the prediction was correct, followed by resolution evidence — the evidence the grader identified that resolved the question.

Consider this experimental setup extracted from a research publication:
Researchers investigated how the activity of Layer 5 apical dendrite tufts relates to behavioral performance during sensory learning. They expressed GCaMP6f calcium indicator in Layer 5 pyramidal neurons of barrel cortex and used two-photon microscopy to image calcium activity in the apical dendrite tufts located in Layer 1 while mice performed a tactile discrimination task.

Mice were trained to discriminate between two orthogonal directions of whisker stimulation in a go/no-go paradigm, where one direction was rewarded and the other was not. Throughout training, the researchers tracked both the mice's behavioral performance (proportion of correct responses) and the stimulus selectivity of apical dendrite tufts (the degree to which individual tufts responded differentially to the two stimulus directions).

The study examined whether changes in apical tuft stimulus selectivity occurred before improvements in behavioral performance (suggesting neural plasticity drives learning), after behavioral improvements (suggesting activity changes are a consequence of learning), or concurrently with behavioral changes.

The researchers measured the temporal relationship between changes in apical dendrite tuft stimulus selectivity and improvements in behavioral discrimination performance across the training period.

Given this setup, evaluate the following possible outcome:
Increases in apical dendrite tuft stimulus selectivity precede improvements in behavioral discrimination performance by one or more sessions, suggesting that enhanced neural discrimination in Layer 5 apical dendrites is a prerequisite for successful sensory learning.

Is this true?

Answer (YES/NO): NO